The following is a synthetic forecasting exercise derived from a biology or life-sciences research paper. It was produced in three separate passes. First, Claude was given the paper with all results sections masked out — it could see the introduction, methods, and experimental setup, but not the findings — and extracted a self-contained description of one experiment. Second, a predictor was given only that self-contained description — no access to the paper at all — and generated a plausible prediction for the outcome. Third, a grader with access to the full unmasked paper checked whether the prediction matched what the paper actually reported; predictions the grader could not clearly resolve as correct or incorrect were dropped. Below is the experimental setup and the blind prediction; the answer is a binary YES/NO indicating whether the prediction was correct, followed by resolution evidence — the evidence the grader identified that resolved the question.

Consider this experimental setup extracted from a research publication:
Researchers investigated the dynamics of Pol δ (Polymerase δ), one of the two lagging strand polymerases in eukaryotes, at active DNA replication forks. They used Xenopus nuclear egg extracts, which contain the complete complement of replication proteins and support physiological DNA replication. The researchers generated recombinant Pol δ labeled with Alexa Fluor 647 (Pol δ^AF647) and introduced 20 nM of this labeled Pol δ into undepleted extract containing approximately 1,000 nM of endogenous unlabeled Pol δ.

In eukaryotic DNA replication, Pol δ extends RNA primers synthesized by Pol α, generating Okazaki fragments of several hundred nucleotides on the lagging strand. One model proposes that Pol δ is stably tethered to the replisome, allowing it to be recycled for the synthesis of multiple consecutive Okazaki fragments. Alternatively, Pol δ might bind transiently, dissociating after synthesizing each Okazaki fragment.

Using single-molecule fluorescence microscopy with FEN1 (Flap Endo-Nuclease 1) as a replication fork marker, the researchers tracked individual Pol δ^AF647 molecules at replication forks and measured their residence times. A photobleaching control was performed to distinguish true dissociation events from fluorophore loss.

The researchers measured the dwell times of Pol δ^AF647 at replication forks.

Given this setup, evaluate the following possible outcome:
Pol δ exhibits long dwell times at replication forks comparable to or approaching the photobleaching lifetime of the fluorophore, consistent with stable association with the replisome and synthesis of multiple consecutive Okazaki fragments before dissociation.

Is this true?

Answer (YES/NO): NO